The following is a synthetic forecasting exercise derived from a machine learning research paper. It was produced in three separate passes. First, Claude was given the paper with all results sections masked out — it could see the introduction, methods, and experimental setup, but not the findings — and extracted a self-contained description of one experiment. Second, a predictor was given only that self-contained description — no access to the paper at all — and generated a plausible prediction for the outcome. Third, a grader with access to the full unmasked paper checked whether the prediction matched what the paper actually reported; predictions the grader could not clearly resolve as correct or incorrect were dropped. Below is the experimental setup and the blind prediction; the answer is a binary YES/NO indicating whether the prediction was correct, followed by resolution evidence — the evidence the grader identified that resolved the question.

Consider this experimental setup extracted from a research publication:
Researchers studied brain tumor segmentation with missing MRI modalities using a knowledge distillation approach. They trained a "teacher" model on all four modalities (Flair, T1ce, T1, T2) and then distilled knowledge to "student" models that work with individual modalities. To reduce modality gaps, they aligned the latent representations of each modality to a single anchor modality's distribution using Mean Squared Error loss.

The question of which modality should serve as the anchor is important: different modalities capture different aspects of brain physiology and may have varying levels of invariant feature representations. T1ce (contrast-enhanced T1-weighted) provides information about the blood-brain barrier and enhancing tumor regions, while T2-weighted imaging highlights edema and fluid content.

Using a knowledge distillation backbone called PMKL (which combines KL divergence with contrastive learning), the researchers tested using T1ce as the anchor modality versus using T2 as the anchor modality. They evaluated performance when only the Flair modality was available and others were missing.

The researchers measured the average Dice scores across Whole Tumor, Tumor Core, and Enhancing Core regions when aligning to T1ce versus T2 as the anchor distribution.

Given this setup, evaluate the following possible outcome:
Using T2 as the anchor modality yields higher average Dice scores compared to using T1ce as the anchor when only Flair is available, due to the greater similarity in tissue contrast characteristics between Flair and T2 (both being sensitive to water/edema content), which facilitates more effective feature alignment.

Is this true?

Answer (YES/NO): NO